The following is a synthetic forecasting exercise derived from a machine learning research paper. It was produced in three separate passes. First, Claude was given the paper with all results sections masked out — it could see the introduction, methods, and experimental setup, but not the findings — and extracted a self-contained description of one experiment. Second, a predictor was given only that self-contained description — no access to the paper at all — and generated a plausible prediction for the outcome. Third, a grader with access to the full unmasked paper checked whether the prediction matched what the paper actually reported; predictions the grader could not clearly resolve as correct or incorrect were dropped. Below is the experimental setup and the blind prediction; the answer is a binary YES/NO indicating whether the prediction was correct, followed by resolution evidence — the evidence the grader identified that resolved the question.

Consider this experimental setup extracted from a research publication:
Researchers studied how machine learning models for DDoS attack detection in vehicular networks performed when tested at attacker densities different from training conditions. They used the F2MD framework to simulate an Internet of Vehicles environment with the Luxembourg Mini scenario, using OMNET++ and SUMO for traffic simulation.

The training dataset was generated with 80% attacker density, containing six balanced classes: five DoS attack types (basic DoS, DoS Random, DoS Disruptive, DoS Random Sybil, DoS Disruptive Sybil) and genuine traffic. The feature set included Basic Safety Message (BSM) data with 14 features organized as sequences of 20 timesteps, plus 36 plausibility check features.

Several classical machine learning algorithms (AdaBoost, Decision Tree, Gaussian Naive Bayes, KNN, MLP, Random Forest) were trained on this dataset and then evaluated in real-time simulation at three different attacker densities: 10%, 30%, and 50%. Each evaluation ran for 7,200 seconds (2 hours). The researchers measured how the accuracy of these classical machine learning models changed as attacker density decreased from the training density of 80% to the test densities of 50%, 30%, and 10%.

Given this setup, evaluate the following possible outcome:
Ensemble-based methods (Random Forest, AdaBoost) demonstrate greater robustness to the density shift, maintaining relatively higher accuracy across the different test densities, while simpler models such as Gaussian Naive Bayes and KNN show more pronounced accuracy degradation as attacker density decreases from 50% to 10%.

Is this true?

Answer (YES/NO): NO